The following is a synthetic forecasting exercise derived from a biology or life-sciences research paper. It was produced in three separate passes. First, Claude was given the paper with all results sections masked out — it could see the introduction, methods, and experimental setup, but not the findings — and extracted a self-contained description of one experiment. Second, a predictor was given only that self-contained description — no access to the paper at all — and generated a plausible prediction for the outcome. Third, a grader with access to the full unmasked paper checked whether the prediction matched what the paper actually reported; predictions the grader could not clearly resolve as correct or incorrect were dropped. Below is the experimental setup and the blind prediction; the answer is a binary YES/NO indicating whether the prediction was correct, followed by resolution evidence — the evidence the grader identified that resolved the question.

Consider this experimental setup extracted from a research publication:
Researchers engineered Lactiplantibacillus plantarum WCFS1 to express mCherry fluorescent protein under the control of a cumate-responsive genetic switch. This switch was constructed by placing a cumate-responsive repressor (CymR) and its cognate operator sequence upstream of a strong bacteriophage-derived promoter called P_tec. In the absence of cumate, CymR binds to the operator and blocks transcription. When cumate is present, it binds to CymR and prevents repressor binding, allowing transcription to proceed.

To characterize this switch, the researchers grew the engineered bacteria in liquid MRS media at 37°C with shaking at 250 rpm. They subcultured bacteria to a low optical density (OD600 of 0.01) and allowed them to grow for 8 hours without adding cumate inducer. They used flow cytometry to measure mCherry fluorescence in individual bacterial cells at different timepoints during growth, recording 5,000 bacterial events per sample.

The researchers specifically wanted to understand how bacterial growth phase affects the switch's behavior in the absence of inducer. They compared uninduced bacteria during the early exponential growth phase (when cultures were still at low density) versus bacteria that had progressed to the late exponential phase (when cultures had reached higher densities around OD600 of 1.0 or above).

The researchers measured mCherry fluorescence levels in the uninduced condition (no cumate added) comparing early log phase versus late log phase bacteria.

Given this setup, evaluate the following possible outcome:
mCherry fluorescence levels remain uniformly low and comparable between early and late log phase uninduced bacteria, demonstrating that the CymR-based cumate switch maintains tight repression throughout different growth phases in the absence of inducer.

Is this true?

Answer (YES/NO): NO